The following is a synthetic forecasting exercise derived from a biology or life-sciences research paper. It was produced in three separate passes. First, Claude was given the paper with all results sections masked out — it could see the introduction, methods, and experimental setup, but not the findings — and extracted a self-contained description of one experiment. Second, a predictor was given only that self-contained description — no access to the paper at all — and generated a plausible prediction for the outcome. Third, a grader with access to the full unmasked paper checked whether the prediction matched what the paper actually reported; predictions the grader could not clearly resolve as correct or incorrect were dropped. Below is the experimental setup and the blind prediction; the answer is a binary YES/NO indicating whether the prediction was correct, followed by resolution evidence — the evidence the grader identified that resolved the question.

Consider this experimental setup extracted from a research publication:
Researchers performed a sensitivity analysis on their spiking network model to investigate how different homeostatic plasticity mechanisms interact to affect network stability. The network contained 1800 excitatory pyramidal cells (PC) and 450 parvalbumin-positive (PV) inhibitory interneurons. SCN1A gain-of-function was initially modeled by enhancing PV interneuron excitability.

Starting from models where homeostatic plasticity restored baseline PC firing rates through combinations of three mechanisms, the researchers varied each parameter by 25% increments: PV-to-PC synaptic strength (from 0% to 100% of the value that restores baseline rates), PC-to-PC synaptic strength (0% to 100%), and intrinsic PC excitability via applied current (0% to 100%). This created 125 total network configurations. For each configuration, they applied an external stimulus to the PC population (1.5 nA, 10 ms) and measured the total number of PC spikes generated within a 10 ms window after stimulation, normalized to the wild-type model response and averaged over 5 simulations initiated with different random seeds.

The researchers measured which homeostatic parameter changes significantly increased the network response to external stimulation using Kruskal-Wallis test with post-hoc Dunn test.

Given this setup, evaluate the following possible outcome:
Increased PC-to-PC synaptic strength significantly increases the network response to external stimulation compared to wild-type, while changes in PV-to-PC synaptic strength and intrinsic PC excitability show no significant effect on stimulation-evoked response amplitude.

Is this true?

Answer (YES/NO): NO